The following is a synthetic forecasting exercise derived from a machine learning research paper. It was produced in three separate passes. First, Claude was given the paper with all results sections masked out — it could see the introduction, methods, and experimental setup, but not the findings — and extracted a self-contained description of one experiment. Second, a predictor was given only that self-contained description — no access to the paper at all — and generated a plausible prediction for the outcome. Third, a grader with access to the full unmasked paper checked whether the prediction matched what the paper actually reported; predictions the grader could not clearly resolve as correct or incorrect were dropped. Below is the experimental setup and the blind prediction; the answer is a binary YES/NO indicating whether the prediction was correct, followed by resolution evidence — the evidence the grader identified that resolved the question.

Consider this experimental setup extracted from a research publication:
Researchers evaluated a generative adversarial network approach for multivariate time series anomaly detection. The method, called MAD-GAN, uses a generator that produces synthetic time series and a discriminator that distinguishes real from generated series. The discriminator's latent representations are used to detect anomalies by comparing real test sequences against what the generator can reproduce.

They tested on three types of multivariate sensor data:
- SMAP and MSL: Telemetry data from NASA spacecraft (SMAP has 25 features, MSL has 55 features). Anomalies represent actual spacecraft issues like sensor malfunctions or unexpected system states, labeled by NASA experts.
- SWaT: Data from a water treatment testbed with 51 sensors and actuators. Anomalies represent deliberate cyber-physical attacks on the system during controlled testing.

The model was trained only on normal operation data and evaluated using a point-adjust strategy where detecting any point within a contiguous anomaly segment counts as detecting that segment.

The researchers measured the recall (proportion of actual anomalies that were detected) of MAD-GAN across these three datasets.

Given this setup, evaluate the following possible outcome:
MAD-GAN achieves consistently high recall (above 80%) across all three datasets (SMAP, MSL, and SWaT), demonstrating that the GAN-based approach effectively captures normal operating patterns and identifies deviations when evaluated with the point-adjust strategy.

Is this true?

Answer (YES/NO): NO